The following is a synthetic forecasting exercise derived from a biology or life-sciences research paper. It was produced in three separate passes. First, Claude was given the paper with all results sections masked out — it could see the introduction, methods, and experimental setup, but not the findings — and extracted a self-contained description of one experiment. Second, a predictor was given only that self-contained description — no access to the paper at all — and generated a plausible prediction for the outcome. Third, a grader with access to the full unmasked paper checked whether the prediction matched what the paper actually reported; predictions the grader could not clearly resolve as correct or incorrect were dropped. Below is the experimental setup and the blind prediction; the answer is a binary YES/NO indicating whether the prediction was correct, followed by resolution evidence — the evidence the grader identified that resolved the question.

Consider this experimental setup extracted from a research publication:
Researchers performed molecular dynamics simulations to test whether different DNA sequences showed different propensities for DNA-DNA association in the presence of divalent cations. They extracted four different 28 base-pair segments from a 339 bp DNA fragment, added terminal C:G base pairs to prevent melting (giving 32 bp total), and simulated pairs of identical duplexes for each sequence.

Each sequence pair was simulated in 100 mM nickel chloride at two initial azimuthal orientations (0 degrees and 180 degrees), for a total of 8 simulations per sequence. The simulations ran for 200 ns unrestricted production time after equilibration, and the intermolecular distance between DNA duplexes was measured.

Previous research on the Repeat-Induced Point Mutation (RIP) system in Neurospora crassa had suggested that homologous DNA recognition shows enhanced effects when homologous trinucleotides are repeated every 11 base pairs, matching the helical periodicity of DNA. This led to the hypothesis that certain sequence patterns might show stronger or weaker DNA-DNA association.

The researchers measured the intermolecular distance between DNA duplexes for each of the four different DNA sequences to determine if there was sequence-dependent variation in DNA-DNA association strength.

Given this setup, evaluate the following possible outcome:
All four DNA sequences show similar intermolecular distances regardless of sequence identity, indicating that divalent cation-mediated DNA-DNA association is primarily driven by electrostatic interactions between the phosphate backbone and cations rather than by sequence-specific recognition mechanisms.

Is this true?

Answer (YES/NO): NO